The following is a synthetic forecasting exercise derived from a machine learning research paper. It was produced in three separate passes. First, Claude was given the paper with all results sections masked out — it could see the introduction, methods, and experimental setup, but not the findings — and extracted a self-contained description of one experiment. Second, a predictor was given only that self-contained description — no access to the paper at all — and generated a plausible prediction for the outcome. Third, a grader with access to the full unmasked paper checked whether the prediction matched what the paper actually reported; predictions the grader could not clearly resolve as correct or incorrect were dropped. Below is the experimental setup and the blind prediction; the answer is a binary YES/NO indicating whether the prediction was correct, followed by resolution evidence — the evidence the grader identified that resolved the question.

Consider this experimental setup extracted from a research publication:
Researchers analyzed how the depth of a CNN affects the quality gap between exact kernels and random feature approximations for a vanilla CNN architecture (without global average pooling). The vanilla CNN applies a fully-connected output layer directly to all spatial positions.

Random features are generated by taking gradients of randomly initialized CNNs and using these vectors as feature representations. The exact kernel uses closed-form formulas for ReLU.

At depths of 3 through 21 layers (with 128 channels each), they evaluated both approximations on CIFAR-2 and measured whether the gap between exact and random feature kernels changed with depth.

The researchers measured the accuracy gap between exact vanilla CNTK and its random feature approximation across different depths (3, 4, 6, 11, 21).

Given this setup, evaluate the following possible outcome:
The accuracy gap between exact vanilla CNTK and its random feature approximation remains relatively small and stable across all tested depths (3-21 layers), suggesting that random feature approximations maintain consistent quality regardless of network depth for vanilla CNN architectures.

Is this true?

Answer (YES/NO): NO